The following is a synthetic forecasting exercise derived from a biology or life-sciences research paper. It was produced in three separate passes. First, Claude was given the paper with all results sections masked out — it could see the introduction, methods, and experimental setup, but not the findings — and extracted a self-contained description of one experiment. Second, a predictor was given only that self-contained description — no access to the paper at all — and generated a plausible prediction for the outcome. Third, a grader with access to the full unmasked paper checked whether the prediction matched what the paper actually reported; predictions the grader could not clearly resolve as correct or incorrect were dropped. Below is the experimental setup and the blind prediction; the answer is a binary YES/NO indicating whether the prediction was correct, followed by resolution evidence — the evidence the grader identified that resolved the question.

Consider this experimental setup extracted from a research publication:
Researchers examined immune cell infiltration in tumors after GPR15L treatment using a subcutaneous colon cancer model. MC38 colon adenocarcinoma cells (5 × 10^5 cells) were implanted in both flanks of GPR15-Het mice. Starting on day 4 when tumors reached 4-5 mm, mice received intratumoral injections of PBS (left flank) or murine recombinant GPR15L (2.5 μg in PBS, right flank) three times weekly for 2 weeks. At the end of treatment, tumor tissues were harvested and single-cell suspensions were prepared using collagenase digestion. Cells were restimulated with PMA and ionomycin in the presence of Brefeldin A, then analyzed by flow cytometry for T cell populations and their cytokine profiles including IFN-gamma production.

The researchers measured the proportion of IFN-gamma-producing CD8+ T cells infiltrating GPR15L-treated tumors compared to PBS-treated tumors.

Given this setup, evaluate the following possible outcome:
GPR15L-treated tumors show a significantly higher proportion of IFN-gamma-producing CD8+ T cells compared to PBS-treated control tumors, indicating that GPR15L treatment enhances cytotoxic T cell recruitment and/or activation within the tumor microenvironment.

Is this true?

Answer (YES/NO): NO